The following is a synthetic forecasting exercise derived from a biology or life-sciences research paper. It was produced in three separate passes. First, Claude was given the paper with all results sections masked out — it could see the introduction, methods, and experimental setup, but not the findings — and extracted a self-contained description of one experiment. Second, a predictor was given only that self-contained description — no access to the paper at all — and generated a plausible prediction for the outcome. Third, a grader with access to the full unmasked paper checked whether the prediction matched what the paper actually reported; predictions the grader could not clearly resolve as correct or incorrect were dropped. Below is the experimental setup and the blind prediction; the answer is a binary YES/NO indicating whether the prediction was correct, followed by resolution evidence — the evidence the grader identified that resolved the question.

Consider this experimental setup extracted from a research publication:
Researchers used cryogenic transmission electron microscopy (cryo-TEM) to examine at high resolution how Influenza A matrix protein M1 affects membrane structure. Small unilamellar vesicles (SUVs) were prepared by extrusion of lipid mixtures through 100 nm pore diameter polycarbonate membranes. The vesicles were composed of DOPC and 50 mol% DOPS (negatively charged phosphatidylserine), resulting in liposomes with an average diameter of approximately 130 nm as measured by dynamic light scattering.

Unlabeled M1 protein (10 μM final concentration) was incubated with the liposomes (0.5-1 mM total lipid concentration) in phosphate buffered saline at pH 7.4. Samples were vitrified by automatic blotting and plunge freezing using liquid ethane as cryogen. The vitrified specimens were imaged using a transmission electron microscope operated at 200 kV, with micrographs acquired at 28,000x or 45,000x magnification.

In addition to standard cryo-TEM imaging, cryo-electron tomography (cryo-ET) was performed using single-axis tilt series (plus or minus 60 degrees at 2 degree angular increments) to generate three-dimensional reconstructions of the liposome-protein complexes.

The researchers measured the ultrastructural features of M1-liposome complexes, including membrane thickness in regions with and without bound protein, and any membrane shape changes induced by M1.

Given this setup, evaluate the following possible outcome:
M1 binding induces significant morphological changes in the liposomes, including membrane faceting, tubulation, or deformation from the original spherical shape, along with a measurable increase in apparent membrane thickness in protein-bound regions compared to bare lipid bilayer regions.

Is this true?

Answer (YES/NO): YES